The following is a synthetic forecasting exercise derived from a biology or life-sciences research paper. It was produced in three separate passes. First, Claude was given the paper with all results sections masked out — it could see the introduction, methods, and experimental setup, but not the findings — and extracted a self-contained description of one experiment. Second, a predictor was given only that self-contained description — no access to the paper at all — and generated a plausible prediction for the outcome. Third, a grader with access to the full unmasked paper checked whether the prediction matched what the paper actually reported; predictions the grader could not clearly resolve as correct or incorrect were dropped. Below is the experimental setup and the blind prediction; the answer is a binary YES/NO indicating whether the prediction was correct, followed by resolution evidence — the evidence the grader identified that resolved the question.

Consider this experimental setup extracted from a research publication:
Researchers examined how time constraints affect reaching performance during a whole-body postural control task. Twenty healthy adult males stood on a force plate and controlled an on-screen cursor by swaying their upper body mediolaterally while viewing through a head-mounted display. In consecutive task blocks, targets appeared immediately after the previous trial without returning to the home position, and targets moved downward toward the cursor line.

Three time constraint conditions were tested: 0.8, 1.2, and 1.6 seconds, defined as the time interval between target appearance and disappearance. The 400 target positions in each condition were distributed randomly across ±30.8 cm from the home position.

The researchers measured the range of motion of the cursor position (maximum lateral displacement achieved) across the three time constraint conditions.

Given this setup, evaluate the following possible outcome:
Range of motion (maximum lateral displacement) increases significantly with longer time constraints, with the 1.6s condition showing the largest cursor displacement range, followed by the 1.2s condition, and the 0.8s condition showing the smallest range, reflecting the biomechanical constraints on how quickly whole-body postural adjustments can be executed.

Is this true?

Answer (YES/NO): YES